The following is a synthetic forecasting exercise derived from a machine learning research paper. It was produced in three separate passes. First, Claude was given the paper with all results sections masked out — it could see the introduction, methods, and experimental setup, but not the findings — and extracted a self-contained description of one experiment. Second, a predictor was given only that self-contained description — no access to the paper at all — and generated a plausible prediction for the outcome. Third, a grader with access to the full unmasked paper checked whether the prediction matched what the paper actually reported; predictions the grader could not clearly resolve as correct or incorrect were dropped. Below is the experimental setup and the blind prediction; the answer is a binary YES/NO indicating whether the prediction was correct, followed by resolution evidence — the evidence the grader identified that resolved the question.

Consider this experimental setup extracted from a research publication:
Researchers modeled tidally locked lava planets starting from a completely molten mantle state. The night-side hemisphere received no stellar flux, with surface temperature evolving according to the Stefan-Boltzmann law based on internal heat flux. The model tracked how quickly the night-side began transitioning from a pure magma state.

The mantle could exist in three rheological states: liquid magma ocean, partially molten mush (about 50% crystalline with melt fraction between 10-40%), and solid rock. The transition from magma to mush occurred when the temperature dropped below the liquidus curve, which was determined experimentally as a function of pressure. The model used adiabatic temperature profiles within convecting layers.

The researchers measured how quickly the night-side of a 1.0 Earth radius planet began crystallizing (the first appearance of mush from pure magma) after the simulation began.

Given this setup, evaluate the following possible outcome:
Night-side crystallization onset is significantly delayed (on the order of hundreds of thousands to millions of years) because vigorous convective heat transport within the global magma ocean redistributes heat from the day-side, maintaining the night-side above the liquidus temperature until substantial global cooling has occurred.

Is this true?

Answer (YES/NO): NO